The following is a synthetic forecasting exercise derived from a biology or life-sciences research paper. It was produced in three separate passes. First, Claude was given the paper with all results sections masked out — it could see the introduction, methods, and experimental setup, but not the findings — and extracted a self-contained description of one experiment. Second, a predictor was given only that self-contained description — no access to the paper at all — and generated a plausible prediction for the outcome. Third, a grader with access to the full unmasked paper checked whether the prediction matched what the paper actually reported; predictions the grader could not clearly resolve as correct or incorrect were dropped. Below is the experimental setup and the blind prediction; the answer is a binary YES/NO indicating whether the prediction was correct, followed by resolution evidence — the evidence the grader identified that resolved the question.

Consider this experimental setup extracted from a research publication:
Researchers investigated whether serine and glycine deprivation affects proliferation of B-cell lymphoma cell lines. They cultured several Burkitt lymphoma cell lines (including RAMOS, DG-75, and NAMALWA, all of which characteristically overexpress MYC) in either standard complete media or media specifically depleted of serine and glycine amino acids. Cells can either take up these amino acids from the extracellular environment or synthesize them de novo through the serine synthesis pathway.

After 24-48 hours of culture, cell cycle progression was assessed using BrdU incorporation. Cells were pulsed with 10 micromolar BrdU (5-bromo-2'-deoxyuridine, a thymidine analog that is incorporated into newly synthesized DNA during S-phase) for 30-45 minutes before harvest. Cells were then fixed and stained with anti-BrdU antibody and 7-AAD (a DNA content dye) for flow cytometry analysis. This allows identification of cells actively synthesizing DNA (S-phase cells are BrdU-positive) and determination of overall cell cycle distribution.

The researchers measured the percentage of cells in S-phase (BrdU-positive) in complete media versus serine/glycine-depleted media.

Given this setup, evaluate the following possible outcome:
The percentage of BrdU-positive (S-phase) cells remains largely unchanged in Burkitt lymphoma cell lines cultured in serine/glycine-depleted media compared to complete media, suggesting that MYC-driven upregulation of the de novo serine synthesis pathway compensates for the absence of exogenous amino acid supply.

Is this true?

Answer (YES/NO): YES